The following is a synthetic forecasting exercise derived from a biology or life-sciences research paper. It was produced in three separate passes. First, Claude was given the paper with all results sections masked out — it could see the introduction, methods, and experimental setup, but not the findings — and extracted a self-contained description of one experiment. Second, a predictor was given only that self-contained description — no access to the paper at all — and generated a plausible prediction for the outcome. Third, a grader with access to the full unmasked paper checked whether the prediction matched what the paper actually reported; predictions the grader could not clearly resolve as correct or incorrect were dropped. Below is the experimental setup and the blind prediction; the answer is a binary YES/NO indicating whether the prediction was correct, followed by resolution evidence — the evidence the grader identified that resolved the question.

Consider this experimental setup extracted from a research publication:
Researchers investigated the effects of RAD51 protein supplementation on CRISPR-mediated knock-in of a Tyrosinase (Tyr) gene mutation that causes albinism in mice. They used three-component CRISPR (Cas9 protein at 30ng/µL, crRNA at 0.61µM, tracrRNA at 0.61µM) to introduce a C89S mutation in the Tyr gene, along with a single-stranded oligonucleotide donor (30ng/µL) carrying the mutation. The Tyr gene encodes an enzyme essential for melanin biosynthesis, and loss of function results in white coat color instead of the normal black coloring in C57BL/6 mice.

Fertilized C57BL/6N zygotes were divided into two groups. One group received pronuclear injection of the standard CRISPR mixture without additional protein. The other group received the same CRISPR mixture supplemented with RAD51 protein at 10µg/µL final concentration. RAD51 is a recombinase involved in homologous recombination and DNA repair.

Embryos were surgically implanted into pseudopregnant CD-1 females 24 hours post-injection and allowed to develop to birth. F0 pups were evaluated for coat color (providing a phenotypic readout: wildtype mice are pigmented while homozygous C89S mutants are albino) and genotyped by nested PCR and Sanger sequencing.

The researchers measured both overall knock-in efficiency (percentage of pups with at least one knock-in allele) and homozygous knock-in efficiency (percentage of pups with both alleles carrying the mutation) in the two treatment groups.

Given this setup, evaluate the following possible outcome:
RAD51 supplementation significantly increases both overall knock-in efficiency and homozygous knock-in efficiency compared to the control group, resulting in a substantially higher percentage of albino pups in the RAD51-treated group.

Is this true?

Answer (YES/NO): NO